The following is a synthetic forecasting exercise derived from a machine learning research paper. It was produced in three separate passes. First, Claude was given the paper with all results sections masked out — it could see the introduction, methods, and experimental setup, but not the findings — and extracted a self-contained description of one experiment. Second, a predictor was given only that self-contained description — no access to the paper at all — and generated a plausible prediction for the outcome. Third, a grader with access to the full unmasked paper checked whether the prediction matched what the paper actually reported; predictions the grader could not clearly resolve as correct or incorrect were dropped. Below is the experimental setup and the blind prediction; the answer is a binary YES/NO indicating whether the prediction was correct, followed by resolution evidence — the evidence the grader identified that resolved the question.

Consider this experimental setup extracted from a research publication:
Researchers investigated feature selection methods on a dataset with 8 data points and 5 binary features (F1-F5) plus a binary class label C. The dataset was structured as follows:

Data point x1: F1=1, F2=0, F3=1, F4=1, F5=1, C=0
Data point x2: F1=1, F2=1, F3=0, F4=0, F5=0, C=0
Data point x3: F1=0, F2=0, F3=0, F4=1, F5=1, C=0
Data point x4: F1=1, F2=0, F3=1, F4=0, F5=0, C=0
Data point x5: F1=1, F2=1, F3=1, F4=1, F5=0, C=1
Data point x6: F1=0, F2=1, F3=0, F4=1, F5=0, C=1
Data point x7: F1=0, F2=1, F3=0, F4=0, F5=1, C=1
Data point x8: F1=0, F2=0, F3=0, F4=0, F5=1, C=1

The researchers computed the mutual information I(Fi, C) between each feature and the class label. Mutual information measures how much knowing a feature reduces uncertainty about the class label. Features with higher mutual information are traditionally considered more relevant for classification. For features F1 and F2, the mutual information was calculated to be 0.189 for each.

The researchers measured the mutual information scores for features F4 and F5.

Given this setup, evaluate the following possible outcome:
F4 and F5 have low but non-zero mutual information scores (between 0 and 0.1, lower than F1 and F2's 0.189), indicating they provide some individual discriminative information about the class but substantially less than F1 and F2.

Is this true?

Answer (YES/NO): NO